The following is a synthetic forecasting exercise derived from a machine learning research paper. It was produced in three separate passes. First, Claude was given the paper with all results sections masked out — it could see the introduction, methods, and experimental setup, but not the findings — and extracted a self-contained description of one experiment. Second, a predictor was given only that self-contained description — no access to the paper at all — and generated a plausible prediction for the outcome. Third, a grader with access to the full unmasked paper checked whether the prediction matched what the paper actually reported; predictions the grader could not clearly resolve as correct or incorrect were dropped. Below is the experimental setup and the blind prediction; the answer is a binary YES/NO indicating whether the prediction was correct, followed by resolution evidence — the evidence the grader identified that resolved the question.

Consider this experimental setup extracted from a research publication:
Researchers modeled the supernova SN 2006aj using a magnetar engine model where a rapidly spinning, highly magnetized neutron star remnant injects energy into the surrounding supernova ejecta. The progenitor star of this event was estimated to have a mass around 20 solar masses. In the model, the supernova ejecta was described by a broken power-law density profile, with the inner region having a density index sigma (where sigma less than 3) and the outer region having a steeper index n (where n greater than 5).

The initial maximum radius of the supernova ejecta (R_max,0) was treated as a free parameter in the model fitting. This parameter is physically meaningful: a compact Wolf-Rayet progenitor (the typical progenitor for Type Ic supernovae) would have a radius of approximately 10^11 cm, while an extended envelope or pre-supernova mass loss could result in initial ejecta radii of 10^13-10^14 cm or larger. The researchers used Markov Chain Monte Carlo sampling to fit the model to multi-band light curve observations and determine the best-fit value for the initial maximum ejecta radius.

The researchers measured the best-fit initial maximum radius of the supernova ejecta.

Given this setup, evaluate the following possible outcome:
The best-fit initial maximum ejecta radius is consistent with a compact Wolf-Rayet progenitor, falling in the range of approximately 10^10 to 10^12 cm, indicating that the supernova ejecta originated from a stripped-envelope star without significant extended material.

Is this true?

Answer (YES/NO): NO